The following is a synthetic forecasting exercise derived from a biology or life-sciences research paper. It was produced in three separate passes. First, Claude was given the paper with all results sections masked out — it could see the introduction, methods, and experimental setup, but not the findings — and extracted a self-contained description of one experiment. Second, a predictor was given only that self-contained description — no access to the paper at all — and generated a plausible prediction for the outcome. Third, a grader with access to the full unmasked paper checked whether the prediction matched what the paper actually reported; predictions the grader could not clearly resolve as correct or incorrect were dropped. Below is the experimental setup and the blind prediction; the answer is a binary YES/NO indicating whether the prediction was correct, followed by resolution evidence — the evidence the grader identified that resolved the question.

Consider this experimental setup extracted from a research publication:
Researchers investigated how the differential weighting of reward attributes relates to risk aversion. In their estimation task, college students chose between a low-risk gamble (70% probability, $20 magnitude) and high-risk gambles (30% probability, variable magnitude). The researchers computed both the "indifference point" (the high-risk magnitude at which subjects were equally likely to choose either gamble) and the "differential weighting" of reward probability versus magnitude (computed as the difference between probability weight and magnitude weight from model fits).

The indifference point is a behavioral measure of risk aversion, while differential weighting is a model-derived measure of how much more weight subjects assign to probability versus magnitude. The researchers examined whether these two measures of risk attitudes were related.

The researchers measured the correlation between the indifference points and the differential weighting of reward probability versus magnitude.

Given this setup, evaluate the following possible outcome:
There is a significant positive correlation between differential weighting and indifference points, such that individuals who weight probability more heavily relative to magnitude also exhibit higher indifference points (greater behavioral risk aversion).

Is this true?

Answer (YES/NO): YES